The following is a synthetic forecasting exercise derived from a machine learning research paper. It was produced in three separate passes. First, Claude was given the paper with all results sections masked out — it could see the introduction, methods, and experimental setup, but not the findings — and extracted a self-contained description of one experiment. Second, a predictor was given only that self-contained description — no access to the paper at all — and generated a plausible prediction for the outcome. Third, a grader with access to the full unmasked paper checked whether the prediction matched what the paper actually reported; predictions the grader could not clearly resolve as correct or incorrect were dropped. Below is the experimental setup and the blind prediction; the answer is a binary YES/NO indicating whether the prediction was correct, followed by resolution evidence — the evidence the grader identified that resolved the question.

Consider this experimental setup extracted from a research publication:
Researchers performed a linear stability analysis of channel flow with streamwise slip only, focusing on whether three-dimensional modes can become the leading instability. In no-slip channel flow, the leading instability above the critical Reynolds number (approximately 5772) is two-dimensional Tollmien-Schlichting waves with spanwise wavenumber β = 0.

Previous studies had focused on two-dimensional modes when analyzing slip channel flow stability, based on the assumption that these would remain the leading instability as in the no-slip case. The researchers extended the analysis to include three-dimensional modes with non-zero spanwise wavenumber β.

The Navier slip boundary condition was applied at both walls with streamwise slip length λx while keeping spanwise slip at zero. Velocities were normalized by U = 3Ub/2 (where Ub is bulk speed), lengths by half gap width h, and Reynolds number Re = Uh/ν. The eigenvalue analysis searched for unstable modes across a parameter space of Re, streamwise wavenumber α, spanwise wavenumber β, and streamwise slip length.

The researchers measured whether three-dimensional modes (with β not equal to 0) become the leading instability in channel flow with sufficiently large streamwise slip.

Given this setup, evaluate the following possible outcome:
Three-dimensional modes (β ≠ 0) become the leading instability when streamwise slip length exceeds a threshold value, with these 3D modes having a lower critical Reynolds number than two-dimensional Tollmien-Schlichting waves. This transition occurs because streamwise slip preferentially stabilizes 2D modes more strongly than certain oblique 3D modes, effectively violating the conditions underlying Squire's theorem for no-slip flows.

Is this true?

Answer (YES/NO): YES